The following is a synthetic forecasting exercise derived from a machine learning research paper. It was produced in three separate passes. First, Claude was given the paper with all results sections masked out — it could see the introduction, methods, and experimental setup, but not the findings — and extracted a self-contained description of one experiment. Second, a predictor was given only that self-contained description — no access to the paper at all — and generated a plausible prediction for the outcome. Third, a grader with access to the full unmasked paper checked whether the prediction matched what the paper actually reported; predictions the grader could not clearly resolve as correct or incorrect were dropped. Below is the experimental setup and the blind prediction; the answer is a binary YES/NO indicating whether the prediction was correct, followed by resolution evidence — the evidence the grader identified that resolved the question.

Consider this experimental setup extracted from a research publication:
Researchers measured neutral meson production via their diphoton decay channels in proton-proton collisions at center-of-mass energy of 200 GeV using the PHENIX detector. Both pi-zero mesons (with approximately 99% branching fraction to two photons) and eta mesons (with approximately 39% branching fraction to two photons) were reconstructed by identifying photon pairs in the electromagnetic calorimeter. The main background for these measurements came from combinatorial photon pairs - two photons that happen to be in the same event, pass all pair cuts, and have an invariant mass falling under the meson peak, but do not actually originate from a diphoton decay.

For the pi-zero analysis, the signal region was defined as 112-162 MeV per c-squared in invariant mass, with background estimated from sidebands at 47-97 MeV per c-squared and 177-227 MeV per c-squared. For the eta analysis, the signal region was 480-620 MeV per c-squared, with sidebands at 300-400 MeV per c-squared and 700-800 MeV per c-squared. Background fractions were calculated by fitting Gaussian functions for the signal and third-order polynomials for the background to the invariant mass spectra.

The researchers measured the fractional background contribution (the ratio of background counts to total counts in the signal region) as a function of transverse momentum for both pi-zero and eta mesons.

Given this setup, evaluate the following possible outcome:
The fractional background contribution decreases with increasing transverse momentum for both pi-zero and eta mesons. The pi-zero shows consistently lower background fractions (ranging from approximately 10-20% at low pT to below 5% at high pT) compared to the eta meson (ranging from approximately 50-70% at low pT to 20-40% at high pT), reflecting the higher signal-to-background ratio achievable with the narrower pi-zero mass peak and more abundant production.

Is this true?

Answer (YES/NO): NO